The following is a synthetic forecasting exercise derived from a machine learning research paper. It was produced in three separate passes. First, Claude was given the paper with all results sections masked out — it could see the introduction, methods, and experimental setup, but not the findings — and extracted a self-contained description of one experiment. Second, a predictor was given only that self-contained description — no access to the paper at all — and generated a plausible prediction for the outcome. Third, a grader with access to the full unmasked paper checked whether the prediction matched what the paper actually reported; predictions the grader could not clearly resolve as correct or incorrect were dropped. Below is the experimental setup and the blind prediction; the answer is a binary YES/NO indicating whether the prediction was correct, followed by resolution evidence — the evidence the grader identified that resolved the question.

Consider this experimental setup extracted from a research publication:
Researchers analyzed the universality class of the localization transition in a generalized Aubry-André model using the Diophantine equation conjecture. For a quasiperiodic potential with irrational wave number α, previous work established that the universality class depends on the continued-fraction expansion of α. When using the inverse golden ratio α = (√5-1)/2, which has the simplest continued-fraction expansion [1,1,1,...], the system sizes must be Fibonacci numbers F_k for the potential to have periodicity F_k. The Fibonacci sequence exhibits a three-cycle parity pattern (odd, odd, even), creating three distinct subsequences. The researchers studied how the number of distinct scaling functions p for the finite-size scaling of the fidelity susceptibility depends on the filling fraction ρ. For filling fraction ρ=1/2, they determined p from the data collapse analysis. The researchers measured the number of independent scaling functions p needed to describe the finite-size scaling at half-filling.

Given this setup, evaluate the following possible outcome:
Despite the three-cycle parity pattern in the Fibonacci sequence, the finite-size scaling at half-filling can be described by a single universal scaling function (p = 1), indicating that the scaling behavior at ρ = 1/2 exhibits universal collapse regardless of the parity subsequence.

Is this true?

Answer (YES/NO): NO